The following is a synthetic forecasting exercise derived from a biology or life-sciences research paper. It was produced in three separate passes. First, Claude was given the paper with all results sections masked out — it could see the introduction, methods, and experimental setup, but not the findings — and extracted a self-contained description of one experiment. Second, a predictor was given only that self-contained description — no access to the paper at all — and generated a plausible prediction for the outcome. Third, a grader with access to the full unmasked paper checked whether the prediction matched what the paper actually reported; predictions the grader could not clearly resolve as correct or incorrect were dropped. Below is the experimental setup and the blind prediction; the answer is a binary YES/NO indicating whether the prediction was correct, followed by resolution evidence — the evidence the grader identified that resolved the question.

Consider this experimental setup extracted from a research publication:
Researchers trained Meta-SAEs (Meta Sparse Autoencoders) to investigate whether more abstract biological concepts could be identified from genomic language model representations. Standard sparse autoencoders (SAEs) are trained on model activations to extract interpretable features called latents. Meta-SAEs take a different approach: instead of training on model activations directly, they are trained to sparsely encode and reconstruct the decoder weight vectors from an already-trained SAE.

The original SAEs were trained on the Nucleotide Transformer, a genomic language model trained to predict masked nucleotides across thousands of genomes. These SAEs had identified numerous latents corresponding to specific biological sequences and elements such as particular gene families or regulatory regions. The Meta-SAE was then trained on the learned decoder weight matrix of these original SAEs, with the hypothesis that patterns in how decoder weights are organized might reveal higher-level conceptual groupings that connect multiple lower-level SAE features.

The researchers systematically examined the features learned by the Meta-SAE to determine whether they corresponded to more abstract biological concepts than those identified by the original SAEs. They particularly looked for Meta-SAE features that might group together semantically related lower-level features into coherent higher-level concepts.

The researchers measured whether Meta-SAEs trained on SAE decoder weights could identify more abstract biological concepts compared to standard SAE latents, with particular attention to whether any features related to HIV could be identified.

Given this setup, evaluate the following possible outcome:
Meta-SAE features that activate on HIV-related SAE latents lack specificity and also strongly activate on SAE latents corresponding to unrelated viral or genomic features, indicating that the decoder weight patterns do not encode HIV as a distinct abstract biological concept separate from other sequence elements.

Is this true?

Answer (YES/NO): NO